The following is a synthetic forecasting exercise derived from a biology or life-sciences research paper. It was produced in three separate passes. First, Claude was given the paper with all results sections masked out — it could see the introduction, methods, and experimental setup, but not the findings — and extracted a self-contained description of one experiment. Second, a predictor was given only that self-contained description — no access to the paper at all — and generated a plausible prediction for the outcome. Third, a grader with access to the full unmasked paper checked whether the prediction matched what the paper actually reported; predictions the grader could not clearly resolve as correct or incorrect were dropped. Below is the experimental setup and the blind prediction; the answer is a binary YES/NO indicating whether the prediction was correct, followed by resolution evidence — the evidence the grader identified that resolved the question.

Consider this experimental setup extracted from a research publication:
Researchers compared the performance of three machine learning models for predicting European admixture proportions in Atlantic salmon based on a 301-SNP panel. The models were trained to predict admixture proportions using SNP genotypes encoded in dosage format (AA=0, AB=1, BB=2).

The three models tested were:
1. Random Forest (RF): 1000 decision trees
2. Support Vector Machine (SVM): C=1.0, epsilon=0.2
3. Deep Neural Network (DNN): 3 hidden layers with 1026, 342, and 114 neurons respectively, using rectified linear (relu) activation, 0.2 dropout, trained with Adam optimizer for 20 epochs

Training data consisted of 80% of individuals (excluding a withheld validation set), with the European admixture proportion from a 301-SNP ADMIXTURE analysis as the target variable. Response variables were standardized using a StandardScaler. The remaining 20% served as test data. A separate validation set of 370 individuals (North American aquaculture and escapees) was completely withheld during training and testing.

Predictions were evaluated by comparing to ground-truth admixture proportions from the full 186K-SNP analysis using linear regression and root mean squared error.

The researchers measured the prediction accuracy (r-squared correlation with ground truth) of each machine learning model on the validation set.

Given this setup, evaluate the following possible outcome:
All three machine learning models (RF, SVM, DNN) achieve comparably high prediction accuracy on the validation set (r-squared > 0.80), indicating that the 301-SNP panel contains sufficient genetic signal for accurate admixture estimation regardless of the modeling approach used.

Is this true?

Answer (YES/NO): NO